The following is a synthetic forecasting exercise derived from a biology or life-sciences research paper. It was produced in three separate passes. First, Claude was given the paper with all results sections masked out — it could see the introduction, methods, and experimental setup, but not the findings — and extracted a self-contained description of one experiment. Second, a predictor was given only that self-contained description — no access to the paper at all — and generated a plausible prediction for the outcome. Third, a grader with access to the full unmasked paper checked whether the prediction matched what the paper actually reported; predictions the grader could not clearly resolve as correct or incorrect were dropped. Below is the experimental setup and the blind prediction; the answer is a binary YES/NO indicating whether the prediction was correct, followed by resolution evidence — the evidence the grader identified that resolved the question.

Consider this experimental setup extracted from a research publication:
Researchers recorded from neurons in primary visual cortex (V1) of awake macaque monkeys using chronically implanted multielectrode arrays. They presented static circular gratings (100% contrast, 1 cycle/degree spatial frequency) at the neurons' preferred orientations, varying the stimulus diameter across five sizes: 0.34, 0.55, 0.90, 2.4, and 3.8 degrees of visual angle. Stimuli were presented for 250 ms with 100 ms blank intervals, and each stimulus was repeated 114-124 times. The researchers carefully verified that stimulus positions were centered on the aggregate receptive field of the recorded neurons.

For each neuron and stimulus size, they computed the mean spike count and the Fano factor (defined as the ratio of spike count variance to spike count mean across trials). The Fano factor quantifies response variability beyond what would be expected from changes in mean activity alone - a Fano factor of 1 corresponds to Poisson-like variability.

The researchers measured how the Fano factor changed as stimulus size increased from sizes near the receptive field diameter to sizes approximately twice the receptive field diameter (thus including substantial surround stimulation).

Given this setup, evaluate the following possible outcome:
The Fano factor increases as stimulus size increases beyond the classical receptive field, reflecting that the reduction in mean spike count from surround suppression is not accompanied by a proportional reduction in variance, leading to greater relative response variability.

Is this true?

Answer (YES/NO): NO